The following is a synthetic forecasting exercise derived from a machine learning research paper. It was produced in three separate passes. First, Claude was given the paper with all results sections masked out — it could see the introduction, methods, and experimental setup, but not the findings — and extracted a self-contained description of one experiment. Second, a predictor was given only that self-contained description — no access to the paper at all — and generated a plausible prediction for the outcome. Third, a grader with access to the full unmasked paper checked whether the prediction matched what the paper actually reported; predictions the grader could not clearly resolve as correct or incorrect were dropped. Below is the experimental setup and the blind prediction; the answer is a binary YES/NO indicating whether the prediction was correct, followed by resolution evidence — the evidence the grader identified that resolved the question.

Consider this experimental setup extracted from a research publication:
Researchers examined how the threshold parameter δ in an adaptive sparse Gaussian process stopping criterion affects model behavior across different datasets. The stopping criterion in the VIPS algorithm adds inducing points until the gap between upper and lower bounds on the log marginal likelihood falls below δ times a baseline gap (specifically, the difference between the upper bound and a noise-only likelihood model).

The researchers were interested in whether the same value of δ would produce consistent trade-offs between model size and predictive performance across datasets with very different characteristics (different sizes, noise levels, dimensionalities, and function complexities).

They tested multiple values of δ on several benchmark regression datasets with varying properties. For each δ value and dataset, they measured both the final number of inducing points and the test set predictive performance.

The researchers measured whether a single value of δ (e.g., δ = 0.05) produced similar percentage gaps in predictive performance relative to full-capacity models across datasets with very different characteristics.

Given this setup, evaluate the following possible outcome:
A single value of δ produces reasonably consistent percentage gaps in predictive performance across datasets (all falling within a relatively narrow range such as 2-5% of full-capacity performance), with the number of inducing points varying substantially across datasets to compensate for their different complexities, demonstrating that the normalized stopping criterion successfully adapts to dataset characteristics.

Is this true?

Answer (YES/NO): NO